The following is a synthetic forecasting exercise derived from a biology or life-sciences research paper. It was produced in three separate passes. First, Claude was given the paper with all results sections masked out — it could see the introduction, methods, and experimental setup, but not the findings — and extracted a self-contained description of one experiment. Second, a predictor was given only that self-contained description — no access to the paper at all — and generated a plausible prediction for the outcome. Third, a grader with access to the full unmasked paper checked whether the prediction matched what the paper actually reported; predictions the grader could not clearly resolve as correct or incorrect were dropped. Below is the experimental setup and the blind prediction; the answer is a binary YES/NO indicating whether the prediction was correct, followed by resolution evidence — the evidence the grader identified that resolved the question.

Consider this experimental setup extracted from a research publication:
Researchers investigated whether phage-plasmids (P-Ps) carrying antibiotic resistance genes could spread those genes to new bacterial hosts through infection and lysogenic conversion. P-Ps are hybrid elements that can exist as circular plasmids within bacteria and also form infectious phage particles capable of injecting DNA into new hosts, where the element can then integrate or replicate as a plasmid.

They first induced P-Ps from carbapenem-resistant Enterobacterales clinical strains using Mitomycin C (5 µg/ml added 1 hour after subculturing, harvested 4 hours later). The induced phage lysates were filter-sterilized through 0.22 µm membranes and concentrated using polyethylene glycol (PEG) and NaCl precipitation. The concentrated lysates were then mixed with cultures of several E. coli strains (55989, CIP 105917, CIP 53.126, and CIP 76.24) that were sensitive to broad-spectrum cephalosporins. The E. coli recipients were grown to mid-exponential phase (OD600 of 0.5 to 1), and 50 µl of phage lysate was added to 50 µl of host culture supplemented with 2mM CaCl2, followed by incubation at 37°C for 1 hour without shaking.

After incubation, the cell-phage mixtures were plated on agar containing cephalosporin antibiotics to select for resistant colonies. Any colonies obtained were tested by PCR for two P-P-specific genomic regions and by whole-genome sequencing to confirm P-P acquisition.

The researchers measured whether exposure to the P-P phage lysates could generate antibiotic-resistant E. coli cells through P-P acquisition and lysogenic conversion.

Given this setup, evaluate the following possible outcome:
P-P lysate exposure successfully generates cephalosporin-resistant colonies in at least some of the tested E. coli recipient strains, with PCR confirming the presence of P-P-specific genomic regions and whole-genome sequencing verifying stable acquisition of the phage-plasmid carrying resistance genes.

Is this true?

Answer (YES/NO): YES